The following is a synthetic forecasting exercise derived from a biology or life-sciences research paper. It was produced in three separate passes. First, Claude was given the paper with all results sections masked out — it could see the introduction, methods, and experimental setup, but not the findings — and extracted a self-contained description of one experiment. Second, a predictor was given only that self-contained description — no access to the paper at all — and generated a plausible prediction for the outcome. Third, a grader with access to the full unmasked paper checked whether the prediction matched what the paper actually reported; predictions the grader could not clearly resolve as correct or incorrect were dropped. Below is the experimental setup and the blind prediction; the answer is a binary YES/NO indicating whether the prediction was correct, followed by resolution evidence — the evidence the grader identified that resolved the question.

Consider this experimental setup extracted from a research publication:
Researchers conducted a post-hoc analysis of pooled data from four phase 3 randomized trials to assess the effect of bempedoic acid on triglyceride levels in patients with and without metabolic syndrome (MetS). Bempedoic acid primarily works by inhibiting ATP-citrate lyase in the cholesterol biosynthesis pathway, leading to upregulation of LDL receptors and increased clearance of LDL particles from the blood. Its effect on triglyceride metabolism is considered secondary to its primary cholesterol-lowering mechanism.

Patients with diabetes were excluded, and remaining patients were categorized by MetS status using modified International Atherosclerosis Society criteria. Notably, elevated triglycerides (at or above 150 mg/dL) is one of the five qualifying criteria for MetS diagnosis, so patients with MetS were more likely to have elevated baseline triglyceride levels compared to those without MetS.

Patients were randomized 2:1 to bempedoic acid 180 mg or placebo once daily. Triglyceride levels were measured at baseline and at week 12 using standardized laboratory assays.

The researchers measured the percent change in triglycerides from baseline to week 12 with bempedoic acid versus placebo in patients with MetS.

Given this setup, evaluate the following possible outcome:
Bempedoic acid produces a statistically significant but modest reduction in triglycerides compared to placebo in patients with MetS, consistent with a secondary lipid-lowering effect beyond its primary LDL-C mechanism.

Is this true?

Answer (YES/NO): NO